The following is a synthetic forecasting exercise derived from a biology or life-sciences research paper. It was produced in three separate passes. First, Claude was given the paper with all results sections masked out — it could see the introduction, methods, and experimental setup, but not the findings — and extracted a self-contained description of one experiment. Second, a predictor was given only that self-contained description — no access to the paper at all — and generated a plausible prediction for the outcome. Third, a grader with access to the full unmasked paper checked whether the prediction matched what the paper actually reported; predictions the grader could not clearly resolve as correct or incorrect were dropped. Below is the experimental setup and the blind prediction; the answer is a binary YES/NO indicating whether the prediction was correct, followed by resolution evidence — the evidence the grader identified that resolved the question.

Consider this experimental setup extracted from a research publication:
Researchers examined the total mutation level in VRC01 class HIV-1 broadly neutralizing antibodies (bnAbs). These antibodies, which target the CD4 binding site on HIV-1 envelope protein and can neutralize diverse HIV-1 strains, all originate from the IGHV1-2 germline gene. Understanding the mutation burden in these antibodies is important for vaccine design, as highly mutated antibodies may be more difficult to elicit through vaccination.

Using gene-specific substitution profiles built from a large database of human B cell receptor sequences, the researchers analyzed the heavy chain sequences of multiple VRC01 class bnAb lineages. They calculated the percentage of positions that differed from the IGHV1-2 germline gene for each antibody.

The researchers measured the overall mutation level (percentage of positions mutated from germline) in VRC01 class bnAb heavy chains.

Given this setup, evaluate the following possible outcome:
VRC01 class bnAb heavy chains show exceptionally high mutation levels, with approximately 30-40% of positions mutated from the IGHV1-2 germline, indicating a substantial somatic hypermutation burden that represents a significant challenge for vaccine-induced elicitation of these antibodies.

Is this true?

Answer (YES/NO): YES